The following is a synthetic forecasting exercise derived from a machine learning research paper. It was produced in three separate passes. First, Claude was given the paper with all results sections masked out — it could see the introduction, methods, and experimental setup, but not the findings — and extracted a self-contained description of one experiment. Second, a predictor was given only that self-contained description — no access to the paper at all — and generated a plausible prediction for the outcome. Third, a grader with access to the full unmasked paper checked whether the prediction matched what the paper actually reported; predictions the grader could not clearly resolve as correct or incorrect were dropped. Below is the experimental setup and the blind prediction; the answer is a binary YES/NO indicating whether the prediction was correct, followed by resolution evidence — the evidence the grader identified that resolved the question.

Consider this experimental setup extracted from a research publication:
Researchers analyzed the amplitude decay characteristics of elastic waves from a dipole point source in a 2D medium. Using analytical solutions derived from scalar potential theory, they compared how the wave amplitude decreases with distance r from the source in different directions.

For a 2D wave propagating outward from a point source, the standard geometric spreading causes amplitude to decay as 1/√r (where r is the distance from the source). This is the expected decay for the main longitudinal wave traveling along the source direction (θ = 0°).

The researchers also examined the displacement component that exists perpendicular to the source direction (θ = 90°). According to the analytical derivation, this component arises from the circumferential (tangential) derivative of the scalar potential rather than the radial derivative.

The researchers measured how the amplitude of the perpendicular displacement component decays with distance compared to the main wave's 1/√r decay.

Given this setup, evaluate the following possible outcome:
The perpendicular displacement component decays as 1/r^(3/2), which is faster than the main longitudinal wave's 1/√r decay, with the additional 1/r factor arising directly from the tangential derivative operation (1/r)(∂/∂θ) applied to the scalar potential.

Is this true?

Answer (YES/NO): YES